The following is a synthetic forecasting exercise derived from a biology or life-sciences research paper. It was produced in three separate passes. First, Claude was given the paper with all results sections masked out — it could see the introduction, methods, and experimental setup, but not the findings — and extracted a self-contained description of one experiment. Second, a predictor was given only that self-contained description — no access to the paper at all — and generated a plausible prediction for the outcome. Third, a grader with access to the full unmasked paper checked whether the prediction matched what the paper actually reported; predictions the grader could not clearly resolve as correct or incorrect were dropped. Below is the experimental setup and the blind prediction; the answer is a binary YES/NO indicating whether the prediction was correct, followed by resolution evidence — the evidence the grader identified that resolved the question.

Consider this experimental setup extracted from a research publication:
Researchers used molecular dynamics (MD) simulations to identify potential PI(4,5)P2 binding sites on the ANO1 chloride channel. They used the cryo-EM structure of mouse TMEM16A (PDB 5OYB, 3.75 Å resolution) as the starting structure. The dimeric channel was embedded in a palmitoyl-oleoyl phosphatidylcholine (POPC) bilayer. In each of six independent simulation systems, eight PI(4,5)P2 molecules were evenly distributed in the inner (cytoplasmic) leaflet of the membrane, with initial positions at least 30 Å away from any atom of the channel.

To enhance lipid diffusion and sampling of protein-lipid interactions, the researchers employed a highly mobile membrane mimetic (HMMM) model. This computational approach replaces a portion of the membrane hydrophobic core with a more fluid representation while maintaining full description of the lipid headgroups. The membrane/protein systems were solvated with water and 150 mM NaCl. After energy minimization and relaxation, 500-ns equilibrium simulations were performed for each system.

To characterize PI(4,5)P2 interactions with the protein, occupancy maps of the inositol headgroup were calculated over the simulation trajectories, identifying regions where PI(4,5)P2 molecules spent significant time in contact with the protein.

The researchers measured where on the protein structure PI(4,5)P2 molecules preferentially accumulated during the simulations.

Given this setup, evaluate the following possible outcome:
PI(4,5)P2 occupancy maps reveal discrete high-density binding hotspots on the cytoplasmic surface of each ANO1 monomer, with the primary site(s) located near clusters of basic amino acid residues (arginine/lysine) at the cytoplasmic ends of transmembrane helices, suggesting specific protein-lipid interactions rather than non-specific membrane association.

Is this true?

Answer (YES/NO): YES